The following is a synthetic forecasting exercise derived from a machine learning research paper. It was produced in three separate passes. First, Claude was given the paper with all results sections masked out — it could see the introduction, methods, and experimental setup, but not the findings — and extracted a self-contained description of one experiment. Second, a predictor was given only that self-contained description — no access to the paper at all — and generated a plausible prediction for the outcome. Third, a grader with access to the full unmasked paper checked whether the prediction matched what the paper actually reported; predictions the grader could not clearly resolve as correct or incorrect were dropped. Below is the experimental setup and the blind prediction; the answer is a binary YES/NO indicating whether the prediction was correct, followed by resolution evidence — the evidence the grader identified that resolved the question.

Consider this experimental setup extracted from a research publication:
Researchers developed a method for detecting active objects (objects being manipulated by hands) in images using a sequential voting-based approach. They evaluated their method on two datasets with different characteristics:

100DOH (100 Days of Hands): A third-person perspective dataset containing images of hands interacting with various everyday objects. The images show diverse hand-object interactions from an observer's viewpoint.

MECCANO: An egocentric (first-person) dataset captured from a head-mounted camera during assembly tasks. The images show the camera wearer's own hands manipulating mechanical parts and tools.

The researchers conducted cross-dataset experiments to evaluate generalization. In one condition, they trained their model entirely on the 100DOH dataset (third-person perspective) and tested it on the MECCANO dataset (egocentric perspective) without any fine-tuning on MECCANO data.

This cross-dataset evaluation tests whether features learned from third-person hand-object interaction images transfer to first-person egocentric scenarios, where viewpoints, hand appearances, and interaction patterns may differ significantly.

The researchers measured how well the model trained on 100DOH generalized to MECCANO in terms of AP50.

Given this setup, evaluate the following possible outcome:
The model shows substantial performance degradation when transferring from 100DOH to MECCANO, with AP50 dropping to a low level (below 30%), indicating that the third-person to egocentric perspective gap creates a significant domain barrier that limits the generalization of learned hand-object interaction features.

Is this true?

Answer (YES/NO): YES